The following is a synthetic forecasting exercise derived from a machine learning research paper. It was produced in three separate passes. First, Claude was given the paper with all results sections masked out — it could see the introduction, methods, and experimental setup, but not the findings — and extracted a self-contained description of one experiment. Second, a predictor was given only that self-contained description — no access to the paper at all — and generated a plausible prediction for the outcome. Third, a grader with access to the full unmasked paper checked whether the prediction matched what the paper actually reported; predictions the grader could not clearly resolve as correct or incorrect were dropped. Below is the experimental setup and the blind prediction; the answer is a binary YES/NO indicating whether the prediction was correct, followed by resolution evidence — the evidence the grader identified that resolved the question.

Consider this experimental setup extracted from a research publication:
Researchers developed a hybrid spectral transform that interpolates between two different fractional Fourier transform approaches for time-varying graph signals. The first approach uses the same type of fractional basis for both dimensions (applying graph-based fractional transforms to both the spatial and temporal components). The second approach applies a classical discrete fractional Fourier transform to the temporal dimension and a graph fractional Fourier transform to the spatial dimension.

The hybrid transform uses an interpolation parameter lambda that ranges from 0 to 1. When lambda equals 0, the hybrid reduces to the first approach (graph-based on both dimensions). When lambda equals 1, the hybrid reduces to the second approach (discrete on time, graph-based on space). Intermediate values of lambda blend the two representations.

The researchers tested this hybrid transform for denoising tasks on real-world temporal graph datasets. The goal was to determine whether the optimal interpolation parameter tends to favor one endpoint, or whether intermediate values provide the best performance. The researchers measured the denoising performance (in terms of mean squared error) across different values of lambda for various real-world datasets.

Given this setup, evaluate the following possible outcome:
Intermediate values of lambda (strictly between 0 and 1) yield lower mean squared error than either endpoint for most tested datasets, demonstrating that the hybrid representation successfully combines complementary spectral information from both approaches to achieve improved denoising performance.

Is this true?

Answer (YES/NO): NO